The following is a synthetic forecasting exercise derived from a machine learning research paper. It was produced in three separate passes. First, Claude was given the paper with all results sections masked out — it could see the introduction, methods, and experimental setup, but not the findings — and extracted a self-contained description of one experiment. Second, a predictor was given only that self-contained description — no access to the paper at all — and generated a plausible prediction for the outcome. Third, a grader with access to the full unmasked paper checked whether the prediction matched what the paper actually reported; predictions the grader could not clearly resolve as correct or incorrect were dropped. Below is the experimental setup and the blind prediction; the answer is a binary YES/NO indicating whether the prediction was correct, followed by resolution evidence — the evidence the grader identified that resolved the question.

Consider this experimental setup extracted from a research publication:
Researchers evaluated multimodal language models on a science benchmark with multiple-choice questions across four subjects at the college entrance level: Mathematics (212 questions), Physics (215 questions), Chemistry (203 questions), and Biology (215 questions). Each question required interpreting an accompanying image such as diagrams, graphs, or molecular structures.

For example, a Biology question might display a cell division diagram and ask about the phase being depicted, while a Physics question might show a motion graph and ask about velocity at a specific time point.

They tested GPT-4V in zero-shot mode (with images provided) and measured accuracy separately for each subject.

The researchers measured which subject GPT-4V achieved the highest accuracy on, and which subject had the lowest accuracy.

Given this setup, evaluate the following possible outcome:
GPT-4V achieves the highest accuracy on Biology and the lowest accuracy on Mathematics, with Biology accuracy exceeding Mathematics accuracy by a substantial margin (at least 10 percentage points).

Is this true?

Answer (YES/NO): YES